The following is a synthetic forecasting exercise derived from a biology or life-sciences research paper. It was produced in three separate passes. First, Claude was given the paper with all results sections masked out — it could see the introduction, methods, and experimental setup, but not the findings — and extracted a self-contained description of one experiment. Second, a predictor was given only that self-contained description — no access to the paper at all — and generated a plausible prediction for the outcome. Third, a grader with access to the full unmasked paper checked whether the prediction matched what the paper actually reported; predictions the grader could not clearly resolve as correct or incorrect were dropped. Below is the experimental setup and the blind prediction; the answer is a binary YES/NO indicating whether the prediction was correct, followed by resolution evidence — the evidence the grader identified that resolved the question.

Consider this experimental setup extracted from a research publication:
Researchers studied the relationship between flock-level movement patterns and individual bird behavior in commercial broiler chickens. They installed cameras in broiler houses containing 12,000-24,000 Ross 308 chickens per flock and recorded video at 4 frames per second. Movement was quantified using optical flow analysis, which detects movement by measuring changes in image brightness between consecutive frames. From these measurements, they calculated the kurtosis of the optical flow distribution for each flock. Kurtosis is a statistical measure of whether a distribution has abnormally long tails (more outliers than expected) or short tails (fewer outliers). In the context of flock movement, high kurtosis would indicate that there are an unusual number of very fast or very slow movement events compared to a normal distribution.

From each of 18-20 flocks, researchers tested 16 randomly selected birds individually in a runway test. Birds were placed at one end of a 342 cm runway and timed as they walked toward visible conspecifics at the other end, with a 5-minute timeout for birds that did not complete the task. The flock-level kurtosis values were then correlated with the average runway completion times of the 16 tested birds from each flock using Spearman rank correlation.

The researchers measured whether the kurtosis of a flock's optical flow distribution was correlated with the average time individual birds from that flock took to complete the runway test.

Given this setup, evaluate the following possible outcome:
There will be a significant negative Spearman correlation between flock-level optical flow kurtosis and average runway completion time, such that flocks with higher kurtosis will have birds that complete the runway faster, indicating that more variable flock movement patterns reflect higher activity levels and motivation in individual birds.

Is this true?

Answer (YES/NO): NO